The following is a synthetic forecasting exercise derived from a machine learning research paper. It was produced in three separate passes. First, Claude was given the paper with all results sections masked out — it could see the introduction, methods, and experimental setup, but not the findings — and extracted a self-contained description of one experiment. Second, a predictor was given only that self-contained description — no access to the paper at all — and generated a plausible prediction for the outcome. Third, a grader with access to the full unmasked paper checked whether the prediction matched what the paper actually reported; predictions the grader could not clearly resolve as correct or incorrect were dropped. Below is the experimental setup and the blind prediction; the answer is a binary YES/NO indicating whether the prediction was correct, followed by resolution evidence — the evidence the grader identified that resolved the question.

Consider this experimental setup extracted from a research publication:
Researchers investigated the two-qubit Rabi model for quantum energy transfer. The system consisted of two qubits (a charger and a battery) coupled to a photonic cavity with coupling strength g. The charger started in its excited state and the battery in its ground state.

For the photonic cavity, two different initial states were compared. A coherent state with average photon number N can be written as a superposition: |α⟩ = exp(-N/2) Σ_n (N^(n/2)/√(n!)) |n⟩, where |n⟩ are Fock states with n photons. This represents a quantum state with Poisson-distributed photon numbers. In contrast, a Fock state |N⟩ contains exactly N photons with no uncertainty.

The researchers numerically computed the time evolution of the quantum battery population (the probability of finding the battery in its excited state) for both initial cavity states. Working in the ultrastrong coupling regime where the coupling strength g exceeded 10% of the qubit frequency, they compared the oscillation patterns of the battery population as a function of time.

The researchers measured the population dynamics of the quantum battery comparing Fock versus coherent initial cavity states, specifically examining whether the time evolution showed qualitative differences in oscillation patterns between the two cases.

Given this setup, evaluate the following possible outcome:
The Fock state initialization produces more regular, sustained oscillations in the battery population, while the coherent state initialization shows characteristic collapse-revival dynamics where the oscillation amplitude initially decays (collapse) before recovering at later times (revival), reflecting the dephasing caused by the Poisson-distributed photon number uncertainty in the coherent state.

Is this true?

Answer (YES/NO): NO